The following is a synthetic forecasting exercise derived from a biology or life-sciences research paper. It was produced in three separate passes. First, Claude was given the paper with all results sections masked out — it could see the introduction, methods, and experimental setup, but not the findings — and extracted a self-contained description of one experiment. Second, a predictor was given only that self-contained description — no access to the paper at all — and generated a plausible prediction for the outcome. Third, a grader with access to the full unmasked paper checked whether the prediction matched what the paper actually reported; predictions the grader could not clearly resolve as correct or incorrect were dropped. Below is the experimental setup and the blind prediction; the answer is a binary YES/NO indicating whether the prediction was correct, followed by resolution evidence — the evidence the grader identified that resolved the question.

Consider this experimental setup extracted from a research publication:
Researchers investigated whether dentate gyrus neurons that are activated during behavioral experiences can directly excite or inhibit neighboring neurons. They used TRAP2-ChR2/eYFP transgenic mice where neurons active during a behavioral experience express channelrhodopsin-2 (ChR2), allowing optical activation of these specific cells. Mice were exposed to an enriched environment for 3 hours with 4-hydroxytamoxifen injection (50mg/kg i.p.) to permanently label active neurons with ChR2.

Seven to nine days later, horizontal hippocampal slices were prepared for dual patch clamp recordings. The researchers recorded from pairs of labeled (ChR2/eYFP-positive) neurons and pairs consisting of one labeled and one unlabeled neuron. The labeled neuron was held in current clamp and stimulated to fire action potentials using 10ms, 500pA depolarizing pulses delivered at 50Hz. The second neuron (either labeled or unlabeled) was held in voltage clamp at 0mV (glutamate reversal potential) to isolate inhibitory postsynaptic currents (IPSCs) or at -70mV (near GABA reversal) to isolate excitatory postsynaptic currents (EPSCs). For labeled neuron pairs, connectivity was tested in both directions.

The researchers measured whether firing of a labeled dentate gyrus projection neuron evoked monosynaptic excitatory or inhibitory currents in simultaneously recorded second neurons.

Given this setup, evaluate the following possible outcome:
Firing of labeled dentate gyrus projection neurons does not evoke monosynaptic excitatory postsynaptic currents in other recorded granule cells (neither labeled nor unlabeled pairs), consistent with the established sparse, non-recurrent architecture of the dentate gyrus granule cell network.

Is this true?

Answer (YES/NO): YES